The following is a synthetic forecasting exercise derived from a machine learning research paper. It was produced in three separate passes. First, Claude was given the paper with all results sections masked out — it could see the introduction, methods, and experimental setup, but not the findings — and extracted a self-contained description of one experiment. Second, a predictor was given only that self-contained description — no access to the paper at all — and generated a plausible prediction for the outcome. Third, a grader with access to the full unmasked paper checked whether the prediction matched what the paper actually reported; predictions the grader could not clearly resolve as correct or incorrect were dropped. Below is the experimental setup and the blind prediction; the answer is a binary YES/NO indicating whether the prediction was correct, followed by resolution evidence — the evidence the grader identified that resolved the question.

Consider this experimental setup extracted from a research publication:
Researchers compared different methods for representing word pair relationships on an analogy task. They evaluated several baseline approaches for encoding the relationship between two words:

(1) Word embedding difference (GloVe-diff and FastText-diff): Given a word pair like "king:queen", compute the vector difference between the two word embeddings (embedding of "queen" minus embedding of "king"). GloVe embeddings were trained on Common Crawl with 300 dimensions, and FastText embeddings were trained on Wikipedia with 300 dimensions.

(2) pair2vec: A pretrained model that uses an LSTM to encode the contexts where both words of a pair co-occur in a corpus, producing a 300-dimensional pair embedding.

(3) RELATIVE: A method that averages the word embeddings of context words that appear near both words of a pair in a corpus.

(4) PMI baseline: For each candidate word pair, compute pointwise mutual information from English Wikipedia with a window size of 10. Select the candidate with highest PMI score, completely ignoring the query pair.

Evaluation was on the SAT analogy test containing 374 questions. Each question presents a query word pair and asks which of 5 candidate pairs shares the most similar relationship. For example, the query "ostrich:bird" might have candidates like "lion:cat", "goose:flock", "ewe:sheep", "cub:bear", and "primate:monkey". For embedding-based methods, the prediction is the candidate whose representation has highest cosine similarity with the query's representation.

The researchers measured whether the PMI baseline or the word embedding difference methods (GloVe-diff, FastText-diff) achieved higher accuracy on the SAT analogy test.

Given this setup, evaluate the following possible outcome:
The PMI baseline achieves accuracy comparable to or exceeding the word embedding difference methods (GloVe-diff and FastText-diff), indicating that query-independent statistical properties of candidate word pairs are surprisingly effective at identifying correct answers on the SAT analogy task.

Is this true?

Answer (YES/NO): NO